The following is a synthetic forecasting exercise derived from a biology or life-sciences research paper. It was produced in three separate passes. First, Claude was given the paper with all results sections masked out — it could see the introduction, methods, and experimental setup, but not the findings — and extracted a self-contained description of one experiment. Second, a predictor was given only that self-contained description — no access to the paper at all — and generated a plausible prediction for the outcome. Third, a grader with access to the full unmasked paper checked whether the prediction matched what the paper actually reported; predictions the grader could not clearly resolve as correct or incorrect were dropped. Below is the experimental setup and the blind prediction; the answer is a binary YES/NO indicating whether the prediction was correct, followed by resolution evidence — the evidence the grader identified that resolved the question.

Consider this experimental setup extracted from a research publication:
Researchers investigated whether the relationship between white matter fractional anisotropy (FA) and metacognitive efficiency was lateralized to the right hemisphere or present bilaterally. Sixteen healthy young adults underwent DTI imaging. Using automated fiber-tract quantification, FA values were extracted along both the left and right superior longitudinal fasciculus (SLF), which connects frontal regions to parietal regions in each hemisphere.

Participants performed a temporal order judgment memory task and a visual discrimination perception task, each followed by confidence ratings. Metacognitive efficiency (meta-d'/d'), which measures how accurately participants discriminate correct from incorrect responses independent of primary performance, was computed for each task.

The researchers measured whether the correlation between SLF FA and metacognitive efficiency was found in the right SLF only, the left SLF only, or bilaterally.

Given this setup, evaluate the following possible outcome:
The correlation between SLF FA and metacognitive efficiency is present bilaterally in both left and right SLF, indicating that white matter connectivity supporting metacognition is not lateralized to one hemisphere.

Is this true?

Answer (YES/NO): NO